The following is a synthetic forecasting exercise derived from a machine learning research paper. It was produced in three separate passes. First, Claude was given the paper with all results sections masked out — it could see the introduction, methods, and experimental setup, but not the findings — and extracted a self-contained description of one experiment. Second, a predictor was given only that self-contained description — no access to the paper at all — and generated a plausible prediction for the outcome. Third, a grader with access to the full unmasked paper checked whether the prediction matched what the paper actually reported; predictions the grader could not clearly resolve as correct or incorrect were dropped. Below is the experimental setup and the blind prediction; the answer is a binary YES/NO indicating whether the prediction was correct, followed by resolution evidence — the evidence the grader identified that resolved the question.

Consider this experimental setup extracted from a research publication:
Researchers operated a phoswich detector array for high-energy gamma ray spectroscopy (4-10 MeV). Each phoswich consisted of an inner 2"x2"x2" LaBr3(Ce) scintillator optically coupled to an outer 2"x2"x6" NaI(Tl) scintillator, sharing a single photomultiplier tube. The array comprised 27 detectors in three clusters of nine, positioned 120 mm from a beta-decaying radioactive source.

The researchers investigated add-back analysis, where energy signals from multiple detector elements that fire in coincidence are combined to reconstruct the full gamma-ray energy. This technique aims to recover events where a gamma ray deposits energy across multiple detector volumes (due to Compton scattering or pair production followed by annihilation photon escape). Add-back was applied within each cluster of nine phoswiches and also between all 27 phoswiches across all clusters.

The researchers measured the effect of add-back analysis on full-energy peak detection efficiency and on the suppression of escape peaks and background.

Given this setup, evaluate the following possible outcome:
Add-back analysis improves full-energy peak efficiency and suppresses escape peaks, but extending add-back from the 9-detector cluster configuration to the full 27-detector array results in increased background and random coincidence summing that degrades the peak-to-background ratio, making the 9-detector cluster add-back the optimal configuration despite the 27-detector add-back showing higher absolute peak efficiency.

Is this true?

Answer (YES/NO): NO